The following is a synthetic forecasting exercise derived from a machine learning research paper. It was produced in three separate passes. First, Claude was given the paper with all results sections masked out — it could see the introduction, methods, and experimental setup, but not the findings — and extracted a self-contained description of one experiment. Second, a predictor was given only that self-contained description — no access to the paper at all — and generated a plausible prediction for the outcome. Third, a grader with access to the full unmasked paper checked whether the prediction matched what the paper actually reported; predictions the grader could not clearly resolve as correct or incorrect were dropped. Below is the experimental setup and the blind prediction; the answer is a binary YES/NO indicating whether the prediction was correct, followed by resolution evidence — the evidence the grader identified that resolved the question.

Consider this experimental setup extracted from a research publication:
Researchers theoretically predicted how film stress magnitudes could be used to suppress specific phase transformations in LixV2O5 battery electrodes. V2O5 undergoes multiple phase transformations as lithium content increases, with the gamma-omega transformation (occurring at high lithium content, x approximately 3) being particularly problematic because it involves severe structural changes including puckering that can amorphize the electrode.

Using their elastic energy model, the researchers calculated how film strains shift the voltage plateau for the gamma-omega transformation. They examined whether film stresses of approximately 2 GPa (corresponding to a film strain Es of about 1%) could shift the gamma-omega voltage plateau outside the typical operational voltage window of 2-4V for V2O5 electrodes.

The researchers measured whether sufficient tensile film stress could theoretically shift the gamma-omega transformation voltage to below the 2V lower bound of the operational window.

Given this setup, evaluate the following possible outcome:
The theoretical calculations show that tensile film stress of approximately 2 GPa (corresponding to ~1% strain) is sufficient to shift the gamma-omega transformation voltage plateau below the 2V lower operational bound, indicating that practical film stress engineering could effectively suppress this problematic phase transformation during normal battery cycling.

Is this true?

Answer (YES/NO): YES